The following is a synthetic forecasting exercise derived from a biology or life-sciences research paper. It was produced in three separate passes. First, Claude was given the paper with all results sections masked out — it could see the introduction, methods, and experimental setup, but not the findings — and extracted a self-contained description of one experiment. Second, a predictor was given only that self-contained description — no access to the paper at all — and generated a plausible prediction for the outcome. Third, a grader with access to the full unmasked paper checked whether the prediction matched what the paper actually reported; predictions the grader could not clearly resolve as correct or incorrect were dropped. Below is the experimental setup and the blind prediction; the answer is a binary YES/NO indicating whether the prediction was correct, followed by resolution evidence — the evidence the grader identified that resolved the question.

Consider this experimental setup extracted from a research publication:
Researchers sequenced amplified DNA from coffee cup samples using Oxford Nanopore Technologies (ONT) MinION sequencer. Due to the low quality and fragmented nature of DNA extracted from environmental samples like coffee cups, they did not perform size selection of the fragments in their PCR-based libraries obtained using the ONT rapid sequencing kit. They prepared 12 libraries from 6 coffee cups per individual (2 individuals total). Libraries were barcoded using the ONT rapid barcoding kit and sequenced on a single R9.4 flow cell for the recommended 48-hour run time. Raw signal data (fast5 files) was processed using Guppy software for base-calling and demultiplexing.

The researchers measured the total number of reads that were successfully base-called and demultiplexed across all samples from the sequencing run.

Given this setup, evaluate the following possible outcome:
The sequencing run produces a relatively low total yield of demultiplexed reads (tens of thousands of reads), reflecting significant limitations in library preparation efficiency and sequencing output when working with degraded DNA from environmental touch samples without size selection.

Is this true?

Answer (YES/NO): NO